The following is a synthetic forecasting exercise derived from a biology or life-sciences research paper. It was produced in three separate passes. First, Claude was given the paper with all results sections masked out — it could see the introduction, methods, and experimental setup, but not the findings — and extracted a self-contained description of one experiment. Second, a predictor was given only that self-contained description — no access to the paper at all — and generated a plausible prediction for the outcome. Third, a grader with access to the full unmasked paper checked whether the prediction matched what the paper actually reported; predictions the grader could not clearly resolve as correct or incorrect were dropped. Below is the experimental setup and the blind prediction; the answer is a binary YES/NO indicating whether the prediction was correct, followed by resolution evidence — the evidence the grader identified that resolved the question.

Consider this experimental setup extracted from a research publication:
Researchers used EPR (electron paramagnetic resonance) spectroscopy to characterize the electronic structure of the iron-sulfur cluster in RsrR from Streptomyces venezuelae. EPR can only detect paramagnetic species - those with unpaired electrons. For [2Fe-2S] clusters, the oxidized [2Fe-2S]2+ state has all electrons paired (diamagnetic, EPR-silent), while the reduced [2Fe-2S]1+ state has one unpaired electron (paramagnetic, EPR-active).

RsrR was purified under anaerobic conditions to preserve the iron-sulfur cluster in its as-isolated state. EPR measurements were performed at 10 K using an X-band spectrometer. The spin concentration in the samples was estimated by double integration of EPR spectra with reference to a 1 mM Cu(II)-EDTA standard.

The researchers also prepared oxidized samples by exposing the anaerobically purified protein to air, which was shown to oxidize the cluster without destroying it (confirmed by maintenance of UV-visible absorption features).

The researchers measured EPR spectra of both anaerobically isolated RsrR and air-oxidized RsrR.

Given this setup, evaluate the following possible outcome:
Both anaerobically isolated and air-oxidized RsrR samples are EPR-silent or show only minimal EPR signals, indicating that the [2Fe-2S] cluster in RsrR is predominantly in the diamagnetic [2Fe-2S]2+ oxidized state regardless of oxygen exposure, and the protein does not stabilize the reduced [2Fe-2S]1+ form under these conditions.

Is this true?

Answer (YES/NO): NO